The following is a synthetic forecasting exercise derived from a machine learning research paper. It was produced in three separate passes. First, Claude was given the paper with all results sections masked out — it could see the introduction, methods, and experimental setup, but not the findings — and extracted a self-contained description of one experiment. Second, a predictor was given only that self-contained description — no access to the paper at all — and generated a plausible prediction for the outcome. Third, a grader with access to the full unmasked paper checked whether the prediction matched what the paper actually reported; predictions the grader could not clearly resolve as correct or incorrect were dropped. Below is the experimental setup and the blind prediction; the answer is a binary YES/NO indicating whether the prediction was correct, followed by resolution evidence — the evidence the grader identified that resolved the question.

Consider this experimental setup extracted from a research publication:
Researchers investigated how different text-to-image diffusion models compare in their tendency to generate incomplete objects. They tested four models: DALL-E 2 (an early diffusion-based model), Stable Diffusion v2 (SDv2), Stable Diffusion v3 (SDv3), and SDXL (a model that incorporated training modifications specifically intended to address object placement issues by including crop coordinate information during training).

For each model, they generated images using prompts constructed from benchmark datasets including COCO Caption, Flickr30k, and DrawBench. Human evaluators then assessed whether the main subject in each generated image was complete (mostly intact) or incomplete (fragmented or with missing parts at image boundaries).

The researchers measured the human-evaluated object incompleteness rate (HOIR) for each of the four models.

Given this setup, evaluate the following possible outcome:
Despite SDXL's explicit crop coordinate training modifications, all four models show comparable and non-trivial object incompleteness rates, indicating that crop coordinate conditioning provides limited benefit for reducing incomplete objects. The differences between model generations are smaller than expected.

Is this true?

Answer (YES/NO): NO